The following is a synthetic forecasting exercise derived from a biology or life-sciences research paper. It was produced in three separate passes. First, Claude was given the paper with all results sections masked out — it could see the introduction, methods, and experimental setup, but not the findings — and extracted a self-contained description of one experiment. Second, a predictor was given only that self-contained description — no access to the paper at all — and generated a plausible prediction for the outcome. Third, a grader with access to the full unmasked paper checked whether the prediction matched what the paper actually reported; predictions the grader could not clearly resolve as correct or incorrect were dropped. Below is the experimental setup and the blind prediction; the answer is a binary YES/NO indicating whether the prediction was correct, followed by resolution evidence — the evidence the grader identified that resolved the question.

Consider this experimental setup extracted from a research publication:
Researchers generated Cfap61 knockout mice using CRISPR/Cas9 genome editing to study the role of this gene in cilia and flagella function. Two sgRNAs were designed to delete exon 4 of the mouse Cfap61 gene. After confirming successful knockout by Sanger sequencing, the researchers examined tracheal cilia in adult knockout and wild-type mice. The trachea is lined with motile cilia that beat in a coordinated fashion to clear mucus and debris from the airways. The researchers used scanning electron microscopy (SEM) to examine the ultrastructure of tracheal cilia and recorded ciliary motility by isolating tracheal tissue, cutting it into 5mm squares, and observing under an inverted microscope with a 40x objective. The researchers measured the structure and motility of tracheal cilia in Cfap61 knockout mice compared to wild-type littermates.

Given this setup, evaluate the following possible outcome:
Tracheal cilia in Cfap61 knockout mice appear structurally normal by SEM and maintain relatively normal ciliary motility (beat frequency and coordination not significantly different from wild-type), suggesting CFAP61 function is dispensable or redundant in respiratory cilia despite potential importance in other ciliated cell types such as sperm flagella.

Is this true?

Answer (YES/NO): YES